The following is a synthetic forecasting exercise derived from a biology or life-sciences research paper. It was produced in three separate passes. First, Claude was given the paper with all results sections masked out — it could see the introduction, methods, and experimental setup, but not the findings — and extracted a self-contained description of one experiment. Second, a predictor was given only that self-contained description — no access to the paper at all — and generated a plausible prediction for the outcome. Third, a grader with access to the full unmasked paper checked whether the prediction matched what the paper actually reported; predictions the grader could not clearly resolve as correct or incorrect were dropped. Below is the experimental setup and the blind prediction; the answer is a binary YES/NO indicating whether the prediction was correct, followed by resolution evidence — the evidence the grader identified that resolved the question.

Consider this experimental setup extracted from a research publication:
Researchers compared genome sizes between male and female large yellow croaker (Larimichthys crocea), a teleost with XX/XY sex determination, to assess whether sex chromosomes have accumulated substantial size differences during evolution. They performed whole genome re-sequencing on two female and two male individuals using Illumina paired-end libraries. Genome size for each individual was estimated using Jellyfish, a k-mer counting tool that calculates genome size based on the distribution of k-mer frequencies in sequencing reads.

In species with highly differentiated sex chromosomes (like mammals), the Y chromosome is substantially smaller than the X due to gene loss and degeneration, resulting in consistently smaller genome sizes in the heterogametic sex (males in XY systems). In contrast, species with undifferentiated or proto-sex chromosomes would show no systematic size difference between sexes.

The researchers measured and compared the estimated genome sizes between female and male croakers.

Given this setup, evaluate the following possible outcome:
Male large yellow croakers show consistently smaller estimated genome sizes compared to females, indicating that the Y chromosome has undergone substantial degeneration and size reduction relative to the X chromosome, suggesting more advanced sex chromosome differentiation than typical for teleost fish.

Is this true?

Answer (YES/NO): NO